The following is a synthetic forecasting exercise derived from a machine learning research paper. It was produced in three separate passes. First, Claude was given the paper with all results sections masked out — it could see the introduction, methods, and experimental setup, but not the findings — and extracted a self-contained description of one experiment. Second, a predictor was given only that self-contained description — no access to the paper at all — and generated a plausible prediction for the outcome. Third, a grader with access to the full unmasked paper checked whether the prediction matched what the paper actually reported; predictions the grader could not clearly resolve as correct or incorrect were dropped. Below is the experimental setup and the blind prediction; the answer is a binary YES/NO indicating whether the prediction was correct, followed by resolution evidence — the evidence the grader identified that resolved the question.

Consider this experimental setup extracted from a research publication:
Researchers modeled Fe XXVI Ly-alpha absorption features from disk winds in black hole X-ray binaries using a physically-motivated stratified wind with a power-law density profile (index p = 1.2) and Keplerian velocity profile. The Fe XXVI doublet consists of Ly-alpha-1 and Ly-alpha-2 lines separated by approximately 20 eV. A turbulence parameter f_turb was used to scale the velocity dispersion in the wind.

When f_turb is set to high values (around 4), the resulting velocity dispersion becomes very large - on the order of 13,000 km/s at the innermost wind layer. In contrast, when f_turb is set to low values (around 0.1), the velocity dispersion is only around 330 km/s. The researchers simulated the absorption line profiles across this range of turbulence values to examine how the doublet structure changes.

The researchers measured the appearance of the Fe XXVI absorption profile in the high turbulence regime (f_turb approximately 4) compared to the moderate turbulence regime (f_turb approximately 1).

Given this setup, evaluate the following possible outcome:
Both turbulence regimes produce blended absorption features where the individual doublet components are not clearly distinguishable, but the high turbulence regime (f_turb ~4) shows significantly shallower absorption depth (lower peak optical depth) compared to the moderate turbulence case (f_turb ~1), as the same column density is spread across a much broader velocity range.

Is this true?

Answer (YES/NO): NO